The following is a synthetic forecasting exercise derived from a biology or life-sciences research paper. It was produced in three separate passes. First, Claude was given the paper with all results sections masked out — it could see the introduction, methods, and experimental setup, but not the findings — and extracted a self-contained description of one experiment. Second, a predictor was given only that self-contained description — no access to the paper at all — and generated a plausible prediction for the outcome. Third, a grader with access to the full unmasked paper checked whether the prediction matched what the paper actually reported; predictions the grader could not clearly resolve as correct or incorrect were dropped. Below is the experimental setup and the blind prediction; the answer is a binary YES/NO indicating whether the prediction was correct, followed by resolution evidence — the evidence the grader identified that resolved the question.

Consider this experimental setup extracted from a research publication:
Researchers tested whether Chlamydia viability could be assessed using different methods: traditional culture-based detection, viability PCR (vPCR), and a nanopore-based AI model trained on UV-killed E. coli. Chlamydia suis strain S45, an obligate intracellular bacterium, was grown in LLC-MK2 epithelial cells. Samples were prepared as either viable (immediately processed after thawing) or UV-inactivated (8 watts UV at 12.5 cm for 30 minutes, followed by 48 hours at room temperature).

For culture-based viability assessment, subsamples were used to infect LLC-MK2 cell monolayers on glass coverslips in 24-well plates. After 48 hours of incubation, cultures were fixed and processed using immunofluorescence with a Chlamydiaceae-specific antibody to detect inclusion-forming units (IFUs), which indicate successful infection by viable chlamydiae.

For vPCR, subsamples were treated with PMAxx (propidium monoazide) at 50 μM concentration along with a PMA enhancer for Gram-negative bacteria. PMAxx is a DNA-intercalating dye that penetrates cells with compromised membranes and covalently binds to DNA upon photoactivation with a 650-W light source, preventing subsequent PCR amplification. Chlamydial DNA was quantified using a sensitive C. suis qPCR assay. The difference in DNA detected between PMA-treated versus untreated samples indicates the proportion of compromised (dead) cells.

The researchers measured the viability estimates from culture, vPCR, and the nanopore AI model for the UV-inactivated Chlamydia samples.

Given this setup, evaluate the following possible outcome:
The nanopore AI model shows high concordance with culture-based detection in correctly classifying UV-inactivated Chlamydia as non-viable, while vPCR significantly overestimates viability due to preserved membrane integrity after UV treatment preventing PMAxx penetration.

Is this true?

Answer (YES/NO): NO